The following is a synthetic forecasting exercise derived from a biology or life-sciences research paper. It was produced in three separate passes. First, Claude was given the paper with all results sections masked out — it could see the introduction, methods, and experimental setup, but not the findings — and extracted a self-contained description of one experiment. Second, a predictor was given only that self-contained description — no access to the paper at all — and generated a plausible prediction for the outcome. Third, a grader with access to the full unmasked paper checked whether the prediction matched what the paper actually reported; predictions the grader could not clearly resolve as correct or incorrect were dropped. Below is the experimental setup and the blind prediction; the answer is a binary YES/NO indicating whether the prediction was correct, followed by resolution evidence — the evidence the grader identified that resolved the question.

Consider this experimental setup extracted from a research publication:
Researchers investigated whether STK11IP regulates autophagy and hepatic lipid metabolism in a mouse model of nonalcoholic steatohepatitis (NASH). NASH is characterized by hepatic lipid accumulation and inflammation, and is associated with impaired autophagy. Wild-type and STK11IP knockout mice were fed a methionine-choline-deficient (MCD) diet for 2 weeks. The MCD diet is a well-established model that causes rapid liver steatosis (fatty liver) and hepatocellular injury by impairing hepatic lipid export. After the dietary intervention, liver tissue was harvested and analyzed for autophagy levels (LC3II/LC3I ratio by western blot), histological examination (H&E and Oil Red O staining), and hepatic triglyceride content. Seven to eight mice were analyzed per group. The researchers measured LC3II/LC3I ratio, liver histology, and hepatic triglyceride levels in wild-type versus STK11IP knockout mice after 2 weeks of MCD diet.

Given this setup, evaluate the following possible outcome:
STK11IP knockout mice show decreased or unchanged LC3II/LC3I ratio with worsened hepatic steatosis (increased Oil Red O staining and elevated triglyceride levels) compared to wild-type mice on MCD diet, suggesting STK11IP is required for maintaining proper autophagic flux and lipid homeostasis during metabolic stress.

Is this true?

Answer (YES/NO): NO